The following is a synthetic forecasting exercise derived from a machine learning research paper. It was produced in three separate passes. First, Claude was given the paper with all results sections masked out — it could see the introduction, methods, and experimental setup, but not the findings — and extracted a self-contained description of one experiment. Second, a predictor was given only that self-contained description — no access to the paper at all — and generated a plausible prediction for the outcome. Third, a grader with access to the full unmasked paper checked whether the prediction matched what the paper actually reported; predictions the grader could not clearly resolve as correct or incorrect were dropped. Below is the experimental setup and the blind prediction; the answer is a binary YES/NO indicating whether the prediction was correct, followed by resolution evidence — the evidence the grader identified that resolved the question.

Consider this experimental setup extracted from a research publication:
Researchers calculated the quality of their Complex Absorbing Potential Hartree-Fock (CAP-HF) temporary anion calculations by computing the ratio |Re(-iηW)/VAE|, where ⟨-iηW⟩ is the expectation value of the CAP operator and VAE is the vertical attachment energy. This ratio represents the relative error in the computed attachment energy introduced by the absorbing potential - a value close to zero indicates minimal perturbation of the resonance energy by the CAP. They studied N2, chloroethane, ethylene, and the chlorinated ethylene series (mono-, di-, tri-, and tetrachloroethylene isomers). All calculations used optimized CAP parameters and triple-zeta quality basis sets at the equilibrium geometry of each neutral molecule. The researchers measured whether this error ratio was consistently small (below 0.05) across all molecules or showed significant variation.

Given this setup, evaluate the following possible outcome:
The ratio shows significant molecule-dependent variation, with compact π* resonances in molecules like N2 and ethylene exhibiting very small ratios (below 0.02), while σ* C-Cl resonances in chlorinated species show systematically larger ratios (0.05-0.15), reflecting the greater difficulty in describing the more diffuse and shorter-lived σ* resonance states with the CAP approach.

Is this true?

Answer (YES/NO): NO